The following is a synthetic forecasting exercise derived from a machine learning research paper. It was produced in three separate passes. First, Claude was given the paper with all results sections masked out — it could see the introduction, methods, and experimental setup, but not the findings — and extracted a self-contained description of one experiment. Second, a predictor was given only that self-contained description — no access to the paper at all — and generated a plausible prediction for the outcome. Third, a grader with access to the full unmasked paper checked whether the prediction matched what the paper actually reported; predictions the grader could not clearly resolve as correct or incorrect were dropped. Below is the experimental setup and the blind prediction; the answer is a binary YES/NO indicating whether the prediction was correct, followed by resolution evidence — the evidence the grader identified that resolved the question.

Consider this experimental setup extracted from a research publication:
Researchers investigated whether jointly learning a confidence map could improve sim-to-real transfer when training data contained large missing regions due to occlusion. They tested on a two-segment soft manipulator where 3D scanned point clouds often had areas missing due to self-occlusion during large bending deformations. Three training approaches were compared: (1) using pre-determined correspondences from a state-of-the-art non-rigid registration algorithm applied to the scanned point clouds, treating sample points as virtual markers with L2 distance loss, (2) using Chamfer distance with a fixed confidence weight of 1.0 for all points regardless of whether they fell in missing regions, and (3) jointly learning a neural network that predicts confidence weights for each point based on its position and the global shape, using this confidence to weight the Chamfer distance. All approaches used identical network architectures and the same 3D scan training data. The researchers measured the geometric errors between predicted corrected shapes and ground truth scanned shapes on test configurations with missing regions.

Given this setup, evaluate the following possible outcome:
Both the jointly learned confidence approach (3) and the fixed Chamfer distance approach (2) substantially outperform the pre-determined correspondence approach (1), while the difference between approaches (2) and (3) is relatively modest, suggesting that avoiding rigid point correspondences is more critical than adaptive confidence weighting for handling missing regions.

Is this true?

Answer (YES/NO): NO